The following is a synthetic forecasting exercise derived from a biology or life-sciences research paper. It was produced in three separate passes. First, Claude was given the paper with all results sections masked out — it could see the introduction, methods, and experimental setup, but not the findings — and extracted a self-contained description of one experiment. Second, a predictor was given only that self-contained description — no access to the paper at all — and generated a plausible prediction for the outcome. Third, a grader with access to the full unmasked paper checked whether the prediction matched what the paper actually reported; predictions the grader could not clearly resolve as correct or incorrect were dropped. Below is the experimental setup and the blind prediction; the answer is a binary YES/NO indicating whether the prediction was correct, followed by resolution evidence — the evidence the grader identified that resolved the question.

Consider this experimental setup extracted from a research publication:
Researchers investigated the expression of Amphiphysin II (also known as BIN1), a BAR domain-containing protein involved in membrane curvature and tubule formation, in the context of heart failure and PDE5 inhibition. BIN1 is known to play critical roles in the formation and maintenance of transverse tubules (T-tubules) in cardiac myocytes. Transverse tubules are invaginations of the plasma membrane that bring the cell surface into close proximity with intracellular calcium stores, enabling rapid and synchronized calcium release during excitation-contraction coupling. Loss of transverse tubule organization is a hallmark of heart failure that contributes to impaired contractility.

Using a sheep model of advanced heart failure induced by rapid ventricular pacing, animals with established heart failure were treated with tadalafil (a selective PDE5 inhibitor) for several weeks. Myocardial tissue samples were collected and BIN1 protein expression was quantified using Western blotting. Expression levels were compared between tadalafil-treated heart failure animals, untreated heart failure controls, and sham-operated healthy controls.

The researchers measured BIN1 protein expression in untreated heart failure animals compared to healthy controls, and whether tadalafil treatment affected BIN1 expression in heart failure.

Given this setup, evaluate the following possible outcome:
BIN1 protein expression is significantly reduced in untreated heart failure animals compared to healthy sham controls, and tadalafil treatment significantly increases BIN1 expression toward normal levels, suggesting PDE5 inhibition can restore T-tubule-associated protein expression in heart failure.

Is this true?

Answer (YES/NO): YES